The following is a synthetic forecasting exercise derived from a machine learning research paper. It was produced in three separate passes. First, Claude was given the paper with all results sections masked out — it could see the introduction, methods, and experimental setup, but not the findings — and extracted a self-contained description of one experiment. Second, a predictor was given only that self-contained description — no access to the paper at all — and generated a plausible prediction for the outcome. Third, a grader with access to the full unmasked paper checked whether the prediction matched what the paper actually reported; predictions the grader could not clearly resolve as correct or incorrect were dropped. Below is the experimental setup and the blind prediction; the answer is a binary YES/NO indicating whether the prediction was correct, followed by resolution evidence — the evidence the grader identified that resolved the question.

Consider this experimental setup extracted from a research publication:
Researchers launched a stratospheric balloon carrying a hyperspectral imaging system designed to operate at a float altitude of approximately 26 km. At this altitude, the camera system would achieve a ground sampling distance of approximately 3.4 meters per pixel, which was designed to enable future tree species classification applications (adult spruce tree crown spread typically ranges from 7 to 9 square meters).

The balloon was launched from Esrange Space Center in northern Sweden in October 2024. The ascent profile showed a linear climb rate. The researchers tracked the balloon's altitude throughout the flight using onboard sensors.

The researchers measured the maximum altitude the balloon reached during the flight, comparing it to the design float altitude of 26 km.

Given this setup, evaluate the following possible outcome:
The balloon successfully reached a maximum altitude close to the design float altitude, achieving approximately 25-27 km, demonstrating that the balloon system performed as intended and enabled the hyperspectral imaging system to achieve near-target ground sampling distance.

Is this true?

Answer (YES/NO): NO